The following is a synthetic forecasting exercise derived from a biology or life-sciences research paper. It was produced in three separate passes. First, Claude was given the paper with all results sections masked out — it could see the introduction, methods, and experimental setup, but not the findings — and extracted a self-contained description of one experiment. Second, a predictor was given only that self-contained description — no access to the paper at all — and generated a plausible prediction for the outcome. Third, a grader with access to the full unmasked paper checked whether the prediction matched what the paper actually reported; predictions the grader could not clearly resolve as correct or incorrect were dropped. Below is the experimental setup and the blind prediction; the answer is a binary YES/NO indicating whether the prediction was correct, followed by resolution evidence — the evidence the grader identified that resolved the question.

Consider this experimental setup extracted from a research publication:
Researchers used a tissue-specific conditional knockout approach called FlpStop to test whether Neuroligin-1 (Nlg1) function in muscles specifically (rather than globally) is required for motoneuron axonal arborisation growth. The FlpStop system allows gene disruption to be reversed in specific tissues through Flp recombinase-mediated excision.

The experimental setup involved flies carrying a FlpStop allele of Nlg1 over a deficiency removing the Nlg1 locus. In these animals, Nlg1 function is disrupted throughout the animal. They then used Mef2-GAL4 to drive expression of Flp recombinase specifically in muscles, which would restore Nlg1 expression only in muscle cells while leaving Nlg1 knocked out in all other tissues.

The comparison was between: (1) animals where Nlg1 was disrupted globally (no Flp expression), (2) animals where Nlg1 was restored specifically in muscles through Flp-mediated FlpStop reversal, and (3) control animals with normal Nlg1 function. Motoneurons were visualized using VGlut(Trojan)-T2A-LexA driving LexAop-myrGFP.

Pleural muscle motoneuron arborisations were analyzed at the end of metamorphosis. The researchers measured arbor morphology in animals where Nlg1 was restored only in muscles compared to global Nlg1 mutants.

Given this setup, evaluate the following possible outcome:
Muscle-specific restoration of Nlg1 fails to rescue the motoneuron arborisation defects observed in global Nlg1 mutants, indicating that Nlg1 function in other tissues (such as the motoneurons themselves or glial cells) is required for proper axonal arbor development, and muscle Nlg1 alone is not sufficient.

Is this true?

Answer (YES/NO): NO